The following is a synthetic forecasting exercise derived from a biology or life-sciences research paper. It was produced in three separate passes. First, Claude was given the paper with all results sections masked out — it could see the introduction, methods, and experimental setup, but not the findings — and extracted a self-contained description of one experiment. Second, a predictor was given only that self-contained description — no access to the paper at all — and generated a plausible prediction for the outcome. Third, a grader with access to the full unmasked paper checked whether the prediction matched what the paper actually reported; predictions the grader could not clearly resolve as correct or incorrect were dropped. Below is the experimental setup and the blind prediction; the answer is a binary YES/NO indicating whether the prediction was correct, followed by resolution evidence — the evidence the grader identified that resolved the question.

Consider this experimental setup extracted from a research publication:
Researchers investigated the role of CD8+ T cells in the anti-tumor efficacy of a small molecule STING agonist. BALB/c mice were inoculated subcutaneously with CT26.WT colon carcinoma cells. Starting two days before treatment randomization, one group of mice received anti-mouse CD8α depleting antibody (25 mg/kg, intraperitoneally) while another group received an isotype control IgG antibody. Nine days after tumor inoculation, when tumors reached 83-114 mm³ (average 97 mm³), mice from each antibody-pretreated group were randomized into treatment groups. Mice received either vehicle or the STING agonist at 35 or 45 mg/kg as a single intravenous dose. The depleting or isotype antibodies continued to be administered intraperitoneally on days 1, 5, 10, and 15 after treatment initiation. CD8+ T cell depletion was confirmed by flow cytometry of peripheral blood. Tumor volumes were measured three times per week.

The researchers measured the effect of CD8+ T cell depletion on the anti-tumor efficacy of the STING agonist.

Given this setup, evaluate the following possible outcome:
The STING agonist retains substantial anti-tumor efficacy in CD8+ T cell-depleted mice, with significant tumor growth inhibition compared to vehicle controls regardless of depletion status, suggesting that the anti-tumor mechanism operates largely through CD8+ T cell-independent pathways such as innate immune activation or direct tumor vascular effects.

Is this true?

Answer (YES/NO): NO